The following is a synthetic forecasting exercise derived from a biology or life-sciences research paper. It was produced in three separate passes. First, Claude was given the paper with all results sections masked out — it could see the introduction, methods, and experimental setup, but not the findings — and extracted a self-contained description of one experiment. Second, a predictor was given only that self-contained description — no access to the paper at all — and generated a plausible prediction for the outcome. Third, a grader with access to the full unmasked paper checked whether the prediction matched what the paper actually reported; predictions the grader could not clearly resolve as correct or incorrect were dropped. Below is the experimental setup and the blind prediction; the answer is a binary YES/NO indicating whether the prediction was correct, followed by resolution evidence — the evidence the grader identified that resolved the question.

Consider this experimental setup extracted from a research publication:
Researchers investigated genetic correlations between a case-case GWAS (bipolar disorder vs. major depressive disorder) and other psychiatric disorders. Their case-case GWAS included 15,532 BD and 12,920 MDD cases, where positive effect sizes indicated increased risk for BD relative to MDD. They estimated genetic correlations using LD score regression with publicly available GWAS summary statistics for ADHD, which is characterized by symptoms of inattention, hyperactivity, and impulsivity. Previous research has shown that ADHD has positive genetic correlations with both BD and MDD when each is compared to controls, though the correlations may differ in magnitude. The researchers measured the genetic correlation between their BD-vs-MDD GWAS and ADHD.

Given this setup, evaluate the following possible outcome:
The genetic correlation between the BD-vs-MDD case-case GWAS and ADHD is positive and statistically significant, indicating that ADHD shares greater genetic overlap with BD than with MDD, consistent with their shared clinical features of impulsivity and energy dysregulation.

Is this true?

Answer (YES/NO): NO